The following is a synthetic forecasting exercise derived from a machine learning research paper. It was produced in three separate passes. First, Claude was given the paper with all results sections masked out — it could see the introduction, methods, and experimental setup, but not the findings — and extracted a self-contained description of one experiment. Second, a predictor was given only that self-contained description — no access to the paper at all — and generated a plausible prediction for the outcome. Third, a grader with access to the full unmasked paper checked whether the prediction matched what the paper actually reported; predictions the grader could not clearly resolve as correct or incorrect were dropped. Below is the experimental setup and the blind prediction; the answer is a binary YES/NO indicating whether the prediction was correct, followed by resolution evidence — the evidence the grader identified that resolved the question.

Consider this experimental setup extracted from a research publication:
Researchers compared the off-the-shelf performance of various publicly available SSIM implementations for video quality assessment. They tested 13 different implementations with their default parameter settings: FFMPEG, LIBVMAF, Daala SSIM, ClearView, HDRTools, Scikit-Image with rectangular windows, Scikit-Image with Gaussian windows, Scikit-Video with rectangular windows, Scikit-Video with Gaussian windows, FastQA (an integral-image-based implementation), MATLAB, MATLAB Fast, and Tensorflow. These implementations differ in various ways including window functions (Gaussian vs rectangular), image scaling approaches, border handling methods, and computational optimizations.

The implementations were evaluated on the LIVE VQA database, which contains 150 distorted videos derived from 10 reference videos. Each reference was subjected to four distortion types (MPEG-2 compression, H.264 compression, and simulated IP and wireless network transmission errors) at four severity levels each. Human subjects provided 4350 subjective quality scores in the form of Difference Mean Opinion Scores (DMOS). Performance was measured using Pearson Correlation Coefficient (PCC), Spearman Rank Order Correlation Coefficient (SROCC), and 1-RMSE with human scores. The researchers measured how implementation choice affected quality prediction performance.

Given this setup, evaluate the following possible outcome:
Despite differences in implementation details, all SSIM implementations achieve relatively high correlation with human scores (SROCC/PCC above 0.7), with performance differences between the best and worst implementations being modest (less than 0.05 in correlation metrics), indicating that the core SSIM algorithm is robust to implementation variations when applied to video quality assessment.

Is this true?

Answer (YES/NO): NO